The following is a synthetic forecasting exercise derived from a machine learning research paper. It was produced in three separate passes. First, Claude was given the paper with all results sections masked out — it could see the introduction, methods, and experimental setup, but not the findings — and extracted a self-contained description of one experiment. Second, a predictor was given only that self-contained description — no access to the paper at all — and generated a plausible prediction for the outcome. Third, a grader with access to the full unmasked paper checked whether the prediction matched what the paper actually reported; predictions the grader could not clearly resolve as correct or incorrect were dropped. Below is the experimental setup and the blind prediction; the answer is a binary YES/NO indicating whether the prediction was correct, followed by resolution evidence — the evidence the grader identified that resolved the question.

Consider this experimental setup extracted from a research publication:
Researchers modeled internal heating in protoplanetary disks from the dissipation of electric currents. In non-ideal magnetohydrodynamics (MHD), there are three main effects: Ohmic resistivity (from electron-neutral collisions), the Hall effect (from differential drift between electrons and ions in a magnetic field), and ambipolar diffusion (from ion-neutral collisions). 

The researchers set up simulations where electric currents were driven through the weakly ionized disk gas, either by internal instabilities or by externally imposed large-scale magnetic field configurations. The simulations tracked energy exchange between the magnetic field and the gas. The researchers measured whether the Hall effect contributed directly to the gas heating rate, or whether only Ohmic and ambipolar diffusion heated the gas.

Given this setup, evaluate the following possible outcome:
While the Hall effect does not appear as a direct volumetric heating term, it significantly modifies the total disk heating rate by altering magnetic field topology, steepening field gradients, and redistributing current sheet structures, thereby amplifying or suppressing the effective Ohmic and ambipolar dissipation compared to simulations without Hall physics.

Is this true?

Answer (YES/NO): NO